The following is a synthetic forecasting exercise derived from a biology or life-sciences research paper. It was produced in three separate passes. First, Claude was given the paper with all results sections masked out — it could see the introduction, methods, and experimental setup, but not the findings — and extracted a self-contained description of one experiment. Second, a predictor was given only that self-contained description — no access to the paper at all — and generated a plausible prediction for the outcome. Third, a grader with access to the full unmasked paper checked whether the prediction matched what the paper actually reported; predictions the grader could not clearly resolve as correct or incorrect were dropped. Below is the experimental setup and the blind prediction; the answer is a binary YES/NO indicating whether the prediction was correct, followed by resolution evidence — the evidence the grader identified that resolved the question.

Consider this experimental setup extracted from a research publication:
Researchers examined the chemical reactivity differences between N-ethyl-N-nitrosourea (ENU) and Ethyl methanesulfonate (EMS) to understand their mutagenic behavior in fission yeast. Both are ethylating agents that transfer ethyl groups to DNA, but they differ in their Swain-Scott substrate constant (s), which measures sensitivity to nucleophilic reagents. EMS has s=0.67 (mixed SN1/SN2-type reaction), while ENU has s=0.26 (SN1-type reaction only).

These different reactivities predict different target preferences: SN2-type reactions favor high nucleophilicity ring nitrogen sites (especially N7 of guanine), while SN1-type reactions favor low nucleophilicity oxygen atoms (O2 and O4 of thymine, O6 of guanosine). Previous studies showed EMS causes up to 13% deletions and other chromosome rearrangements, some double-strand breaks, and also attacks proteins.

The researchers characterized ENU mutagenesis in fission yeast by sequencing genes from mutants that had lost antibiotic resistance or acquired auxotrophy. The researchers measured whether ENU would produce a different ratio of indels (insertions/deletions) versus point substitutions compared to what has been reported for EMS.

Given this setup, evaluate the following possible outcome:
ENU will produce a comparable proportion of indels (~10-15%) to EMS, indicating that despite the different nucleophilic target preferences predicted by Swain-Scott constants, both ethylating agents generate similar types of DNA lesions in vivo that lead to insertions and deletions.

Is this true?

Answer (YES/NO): NO